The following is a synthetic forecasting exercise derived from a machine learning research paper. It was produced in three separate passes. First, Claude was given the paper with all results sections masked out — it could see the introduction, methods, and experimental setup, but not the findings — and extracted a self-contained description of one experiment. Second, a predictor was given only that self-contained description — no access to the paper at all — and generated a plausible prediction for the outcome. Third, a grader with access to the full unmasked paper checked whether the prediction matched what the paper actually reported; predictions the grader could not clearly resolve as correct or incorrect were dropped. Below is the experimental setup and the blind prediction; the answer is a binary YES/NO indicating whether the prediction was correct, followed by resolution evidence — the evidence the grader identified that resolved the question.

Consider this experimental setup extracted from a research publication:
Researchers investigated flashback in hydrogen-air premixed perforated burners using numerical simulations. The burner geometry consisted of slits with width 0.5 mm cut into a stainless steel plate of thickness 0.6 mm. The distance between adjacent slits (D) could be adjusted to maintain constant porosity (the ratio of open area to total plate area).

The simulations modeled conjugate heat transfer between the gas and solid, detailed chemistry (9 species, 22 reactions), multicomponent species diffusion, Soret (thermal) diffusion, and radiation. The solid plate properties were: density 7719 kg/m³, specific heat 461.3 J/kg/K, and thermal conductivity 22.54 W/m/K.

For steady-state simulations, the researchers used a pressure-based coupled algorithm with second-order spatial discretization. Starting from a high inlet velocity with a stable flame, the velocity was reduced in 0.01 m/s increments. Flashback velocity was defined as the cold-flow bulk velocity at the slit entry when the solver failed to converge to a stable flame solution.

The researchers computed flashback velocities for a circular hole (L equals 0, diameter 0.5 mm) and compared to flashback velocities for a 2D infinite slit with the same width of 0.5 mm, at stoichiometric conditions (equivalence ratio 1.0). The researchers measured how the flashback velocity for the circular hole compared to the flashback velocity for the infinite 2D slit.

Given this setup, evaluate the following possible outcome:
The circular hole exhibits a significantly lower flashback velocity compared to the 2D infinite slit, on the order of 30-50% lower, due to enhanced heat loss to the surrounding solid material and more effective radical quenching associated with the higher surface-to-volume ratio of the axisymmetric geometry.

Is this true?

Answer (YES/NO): NO